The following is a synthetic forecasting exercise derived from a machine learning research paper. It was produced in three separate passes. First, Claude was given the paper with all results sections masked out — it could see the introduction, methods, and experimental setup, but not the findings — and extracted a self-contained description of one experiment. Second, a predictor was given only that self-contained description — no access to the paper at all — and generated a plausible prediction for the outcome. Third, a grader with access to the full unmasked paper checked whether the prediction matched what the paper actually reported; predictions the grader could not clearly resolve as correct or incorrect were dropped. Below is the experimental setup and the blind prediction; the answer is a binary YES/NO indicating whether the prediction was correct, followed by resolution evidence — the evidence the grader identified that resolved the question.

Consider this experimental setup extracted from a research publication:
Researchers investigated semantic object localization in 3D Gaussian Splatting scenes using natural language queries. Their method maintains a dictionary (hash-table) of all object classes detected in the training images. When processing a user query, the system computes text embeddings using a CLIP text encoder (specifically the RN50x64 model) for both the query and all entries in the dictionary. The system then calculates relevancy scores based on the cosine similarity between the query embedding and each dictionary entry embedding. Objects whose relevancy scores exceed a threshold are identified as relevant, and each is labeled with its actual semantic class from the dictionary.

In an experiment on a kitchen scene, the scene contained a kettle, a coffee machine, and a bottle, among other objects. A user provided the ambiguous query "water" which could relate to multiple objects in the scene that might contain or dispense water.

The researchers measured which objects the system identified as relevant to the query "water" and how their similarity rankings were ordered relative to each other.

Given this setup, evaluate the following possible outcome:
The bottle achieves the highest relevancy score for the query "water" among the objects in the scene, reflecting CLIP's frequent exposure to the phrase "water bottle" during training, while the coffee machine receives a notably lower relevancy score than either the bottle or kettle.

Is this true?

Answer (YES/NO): NO